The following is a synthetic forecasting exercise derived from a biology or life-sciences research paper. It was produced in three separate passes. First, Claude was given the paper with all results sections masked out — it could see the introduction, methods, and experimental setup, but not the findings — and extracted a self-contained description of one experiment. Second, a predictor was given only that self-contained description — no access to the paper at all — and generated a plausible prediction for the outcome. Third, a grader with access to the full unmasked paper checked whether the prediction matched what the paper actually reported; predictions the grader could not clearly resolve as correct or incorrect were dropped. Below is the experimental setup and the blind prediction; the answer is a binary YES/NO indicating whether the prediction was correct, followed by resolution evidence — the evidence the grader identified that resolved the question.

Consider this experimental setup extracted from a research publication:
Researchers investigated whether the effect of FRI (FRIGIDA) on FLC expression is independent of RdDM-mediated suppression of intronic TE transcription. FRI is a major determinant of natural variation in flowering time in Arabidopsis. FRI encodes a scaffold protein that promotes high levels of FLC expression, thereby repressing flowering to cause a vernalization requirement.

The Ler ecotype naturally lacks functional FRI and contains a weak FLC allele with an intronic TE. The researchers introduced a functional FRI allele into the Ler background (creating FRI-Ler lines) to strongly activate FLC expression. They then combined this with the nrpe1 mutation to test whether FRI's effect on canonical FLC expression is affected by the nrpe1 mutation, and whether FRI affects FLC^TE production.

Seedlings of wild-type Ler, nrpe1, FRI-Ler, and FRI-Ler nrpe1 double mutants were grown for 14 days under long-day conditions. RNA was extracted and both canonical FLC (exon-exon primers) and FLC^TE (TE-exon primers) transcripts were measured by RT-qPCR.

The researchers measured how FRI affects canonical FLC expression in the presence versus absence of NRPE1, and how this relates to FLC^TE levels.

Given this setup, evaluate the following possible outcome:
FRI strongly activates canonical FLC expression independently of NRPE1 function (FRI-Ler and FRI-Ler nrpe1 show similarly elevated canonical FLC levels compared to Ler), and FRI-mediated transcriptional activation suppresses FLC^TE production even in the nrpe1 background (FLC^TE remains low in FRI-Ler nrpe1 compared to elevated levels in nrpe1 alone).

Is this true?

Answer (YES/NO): NO